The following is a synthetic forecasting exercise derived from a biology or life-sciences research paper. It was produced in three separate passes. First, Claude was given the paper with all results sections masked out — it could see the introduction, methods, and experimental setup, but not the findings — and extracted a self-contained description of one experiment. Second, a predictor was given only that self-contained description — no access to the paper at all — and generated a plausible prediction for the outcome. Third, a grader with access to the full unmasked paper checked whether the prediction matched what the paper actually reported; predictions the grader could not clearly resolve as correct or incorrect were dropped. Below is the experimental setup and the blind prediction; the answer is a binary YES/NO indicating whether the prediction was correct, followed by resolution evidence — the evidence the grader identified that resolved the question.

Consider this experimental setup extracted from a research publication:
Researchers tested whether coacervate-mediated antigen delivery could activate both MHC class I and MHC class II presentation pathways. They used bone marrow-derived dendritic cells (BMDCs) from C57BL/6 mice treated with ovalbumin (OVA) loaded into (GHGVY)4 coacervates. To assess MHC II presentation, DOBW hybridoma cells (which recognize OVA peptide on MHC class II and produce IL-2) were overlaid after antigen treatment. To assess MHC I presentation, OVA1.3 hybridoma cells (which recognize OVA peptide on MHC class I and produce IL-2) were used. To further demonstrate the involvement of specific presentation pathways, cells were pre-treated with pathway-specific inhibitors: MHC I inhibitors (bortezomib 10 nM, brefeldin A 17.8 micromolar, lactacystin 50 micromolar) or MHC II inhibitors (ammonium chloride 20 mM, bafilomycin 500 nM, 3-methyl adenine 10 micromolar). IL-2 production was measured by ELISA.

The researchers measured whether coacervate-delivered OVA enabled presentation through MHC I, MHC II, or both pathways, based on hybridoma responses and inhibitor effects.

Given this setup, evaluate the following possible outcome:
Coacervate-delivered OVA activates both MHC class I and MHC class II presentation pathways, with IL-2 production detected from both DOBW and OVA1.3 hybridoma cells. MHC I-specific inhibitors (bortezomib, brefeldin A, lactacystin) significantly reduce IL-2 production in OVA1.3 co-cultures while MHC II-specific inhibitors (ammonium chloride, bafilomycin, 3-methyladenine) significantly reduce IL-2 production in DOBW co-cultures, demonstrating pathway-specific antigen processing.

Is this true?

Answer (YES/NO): YES